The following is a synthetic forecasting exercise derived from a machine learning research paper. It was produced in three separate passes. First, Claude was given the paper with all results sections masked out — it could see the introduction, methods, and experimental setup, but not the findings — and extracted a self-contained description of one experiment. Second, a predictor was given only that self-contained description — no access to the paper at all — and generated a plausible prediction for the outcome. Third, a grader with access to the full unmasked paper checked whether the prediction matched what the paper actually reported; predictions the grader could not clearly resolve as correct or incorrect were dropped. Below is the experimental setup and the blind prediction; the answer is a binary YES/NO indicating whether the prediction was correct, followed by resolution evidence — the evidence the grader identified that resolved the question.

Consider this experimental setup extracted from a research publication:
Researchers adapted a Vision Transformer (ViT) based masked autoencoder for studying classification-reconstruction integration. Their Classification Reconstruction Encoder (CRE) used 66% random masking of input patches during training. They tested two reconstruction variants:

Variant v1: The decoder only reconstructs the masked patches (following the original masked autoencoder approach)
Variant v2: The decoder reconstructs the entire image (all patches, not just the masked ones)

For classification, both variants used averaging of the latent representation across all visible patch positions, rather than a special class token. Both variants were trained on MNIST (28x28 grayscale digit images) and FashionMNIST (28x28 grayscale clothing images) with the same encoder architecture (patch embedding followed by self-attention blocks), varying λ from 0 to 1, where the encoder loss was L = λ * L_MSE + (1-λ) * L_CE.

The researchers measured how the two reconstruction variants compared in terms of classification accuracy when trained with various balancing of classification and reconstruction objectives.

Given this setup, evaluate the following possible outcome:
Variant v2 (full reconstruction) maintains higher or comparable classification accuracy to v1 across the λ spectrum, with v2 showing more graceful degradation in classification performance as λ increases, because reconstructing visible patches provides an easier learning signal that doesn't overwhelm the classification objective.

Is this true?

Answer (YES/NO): NO